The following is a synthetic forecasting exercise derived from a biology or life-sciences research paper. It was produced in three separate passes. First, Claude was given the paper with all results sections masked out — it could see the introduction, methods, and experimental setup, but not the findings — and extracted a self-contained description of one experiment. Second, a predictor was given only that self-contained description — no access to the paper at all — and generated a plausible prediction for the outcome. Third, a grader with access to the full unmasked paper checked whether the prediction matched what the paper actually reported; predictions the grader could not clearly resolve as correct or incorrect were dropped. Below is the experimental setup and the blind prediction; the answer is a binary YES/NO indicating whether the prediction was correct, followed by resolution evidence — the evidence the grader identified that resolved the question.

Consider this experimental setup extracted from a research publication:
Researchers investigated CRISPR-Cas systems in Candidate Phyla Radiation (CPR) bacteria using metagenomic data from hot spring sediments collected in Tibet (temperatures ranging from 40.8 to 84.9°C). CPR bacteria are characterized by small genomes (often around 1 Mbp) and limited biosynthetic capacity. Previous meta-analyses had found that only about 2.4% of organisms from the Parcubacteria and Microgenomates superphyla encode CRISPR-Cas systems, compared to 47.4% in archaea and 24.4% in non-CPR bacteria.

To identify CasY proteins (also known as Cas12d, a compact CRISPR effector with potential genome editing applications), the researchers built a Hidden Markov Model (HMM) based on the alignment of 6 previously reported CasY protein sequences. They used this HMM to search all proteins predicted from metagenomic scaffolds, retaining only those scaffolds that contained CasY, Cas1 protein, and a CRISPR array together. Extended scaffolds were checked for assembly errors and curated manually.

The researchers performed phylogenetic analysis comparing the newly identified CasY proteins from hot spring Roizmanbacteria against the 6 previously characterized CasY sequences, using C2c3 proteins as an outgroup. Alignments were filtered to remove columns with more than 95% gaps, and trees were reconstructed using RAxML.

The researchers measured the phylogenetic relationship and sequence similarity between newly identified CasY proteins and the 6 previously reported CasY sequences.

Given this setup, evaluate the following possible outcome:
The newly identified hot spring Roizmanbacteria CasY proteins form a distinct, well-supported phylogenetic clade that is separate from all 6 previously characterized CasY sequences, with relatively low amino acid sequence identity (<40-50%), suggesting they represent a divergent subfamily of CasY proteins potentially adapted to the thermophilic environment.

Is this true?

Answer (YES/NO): NO